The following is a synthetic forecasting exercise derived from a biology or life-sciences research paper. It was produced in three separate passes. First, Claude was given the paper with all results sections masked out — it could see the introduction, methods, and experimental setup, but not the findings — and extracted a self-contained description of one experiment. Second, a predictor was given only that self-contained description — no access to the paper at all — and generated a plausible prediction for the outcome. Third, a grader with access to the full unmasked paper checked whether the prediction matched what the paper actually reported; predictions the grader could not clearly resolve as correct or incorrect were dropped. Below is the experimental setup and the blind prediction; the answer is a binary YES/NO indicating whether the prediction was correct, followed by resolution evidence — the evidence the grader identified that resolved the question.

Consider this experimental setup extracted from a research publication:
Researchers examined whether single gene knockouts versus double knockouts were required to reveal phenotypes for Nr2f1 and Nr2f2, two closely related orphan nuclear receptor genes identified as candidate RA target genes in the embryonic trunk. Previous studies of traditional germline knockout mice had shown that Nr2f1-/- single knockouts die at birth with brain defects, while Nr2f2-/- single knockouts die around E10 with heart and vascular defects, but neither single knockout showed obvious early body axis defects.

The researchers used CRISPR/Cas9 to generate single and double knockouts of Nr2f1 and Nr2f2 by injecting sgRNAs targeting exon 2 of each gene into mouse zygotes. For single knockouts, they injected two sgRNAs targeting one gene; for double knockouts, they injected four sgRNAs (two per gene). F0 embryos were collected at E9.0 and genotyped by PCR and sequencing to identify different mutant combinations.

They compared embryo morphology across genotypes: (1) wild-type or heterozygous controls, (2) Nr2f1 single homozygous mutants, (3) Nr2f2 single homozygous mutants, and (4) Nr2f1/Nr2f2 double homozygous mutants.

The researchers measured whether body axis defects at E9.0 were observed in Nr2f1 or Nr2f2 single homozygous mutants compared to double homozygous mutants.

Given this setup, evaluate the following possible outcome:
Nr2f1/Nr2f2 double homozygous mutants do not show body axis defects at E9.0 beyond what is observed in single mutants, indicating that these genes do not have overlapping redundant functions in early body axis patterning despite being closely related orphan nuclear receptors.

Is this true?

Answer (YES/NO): NO